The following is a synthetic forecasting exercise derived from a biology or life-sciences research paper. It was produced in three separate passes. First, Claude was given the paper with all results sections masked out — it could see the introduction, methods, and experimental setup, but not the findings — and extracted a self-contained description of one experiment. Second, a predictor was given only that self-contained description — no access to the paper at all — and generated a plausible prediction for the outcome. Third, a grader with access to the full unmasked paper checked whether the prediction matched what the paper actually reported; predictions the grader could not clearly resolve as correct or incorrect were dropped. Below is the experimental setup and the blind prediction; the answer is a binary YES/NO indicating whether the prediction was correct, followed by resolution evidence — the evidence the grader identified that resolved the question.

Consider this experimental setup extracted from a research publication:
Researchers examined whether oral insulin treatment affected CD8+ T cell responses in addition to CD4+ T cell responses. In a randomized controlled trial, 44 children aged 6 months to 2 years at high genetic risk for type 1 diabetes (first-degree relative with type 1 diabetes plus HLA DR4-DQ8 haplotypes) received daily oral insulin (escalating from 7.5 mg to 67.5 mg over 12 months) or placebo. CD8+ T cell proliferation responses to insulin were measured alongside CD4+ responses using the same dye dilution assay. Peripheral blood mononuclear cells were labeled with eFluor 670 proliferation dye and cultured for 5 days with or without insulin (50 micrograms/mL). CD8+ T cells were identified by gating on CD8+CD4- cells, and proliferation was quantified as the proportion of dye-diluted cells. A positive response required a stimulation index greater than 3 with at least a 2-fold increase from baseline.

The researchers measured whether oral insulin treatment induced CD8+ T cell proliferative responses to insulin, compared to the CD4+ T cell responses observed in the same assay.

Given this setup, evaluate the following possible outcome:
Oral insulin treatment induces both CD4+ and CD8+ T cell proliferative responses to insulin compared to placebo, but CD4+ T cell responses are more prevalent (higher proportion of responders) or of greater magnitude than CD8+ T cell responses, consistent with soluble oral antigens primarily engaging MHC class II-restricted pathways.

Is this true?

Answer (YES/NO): NO